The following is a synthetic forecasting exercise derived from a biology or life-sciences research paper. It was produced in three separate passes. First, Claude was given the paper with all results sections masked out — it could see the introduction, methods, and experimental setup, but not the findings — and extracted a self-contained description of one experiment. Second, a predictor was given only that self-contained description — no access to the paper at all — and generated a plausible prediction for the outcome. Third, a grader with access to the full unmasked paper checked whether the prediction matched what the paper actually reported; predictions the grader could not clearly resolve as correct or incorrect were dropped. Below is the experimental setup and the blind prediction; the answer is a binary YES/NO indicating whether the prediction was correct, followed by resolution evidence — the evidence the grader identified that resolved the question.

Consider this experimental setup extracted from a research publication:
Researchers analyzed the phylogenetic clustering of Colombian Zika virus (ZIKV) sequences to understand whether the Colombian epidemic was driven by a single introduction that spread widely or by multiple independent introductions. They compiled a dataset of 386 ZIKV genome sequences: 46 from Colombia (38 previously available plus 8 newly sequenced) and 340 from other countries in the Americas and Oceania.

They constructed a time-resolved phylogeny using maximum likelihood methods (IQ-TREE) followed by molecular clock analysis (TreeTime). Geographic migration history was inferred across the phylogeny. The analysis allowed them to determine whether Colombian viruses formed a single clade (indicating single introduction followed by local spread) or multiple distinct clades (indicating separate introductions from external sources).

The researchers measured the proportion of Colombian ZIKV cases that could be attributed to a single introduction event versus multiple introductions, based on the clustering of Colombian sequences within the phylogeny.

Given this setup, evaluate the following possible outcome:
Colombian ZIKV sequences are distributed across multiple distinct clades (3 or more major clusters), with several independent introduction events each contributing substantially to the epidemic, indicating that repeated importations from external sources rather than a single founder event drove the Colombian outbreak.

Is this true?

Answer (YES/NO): NO